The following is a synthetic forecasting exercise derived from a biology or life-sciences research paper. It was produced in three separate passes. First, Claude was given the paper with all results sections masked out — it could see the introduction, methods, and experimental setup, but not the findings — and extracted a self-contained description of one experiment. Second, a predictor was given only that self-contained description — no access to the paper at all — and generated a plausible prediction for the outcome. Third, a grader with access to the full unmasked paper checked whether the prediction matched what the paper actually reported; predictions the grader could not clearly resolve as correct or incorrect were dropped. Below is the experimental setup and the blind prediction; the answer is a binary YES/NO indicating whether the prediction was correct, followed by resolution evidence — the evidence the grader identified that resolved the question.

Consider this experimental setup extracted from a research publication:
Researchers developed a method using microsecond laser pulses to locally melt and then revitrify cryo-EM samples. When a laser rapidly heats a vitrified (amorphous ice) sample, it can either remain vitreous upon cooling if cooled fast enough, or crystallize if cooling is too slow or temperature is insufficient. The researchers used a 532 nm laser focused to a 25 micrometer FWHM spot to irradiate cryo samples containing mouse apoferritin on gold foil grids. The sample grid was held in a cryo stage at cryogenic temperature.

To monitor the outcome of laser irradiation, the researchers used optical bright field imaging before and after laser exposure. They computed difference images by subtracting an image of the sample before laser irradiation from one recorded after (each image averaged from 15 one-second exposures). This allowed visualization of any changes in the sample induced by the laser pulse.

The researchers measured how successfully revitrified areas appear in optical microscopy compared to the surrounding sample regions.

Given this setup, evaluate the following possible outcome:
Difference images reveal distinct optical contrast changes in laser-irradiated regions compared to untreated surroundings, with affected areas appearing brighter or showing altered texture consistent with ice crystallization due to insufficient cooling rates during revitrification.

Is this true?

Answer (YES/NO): NO